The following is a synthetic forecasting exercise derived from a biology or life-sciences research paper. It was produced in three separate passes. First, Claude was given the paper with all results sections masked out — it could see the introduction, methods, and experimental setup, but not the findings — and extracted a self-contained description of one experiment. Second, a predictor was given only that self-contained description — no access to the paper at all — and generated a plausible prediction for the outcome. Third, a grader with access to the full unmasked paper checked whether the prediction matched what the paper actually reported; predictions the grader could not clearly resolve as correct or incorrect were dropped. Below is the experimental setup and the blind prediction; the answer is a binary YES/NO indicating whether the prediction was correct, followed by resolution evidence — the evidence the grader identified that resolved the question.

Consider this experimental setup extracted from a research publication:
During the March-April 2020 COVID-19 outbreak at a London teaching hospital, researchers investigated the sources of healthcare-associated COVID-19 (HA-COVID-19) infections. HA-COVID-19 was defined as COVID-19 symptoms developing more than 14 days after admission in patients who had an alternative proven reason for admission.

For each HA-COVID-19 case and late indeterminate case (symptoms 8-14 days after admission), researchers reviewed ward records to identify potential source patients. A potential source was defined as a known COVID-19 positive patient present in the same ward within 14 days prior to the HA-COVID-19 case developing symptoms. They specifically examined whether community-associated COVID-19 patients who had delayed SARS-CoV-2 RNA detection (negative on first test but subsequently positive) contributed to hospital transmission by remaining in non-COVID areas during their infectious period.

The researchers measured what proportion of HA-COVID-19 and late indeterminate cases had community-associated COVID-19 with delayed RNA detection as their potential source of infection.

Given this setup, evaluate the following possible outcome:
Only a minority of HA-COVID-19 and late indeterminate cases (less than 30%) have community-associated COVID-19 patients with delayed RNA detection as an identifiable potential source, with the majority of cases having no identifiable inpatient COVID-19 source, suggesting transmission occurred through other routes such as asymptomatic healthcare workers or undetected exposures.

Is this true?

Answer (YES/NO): NO